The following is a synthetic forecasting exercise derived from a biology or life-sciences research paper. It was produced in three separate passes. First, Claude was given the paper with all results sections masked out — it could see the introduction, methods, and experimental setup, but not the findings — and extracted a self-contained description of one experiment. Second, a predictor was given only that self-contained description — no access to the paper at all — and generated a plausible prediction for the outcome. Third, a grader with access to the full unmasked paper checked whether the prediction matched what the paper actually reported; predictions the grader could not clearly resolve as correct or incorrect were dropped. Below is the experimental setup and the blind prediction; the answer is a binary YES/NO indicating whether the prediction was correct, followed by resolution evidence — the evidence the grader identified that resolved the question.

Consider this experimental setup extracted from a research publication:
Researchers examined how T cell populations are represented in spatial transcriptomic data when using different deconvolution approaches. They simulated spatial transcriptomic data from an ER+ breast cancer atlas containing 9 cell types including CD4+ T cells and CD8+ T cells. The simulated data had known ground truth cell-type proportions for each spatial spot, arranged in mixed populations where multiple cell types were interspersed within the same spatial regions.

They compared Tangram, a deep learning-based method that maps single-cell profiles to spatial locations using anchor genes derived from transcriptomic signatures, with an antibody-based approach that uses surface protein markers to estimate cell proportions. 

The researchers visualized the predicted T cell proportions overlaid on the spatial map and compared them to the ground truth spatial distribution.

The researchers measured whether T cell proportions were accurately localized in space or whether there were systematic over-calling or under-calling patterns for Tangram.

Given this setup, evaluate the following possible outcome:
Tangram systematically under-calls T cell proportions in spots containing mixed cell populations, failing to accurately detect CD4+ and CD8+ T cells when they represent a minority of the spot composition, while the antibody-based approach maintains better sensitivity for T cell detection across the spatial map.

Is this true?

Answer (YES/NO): NO